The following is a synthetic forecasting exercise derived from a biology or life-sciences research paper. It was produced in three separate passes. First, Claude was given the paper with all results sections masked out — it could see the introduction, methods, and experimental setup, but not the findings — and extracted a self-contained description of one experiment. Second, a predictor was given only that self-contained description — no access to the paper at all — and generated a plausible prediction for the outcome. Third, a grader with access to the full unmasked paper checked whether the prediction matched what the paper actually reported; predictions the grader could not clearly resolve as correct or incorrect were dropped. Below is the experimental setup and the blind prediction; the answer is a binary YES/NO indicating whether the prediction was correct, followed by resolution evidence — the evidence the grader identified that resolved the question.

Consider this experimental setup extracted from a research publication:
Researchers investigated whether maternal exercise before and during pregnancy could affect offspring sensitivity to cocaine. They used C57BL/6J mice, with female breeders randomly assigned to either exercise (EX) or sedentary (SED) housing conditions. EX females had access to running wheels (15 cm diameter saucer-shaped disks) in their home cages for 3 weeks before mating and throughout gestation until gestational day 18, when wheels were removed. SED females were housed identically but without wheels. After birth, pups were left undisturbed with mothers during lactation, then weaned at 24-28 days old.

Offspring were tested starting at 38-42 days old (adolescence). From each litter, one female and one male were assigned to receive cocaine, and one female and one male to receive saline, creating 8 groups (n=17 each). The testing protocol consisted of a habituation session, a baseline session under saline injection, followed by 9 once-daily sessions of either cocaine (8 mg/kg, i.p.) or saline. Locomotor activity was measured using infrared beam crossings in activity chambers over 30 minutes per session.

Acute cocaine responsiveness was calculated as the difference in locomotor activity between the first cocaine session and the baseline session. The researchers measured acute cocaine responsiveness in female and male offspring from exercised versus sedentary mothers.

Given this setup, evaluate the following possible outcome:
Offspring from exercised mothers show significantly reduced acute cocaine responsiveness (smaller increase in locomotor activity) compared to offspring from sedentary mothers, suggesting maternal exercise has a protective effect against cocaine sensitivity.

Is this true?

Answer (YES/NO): YES